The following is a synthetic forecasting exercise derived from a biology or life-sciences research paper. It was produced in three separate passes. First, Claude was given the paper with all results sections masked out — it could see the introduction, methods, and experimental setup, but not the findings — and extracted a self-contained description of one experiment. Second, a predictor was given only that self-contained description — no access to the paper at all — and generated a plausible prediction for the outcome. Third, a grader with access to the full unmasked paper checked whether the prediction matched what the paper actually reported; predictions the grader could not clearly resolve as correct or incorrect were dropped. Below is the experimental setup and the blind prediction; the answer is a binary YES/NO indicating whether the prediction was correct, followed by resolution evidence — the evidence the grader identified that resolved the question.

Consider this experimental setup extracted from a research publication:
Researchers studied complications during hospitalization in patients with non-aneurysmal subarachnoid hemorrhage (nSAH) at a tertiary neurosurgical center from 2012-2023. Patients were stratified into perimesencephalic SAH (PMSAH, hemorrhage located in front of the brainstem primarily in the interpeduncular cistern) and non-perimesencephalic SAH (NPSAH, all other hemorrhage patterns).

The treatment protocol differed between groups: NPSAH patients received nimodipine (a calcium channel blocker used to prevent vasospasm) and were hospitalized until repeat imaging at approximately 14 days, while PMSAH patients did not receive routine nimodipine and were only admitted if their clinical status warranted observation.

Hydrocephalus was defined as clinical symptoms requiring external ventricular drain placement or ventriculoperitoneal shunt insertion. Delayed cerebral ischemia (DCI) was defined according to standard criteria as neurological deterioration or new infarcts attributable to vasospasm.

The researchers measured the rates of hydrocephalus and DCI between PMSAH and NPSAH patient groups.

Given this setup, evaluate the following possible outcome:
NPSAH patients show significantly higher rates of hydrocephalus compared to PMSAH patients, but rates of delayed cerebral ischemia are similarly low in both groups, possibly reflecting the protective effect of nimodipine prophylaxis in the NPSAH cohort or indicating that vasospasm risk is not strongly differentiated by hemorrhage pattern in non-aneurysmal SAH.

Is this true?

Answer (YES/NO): NO